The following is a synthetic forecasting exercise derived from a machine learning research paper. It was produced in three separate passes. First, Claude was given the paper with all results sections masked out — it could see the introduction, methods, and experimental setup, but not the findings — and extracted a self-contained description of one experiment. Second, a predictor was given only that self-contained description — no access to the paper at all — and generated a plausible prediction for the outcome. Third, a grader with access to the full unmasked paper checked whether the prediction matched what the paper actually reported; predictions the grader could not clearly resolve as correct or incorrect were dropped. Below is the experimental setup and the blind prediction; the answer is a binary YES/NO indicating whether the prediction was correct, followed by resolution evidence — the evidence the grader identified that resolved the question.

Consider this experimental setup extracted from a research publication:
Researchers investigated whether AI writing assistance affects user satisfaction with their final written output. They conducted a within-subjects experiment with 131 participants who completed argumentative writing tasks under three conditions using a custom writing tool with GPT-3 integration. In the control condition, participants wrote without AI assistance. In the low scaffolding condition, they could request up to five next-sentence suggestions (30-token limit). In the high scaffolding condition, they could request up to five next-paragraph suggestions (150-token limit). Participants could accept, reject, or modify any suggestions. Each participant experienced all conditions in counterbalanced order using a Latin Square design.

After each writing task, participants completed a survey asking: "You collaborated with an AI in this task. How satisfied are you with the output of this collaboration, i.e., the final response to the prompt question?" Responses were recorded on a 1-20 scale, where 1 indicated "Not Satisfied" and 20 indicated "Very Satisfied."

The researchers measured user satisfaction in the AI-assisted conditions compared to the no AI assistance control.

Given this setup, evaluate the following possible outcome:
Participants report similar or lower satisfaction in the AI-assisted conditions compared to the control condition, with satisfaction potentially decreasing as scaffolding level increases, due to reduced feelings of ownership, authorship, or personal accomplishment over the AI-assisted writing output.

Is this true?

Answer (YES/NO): NO